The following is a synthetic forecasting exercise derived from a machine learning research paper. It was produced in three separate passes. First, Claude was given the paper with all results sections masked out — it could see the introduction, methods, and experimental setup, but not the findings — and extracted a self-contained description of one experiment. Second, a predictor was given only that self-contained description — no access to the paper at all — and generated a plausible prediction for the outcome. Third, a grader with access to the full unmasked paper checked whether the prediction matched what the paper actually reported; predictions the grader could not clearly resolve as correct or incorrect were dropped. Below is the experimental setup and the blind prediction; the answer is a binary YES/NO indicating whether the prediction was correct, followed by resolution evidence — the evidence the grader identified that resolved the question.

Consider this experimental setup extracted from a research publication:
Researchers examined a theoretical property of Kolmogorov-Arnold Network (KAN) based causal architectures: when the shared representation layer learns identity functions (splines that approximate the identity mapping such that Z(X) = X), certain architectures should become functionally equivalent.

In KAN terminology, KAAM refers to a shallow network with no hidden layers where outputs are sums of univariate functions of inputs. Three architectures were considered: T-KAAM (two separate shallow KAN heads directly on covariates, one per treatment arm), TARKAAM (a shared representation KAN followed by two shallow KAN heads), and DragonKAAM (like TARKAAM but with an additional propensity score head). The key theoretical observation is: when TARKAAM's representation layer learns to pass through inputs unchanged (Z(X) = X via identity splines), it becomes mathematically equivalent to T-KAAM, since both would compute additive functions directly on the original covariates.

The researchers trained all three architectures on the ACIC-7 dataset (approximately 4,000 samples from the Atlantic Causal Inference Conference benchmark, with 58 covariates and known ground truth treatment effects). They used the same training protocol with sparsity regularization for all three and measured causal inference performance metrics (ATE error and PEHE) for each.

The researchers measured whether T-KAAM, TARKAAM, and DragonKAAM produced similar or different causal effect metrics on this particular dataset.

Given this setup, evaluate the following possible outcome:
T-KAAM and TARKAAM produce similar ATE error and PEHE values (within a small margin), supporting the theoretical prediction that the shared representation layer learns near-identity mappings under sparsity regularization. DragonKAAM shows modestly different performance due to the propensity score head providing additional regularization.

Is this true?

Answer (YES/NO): NO